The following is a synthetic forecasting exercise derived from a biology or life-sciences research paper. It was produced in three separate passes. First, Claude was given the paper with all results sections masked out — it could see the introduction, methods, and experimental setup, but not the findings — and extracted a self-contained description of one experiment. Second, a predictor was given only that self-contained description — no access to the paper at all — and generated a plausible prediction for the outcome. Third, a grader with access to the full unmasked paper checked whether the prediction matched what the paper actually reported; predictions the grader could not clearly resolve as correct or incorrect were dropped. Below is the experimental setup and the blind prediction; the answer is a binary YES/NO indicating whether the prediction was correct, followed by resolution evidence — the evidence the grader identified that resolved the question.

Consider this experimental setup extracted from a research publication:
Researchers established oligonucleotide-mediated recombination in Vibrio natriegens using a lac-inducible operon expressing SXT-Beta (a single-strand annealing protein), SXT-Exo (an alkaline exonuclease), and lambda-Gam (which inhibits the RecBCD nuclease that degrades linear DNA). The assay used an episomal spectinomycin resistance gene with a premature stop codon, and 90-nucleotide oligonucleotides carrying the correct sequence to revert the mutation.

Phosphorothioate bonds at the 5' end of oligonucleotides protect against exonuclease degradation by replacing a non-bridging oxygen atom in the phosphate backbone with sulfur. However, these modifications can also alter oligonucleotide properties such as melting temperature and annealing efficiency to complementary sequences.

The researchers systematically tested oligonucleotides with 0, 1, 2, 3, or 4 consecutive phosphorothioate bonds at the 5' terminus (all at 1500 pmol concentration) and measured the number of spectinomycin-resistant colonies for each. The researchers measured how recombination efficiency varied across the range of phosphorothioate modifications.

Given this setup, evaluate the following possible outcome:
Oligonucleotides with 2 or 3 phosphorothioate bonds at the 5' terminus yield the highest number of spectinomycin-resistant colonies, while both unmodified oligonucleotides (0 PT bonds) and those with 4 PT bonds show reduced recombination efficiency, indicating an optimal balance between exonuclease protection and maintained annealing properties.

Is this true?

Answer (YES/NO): NO